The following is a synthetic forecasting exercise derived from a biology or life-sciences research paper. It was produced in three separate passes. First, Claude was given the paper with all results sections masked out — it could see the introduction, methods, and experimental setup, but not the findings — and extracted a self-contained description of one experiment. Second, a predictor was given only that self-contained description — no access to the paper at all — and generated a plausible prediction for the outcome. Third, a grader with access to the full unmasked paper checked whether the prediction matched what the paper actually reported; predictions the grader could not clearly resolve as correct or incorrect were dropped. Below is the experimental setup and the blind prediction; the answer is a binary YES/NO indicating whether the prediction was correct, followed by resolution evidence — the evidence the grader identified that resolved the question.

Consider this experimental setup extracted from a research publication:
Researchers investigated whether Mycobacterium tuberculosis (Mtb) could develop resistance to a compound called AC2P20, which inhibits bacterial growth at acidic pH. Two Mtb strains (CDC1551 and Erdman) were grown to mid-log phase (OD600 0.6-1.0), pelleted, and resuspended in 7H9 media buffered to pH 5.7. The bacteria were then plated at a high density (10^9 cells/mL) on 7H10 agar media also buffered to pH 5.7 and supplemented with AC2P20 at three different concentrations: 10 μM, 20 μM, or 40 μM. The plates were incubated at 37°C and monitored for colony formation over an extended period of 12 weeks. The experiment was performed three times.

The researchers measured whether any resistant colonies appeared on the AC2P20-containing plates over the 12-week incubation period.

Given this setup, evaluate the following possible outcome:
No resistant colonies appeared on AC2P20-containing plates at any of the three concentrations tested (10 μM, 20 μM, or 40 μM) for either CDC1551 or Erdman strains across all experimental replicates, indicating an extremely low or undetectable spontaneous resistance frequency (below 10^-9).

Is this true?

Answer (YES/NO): YES